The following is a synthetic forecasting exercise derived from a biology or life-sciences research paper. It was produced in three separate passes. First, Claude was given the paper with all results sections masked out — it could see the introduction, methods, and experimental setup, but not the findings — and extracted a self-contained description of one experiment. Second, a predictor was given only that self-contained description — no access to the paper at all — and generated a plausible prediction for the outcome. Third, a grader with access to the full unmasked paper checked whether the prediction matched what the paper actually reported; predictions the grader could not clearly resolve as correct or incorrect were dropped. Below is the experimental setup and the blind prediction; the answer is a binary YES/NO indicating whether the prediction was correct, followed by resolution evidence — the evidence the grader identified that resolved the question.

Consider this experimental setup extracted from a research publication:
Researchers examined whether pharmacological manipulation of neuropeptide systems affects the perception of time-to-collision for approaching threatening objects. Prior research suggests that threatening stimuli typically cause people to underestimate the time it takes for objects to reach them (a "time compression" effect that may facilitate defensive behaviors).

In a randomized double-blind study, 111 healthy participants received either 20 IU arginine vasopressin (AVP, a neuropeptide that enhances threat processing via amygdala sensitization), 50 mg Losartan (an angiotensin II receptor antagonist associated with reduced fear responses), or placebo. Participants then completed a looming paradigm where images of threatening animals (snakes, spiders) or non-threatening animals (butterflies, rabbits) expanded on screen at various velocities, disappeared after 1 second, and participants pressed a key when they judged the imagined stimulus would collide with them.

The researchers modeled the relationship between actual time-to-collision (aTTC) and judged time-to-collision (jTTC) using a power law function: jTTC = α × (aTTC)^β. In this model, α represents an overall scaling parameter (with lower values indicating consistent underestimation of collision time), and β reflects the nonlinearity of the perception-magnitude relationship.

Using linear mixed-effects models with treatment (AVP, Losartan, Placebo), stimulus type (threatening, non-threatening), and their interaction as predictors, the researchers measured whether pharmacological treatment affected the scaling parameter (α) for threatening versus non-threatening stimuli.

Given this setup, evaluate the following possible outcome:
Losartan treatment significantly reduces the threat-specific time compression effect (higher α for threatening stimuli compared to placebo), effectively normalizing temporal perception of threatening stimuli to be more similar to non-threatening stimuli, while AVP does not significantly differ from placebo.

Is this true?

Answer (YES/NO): NO